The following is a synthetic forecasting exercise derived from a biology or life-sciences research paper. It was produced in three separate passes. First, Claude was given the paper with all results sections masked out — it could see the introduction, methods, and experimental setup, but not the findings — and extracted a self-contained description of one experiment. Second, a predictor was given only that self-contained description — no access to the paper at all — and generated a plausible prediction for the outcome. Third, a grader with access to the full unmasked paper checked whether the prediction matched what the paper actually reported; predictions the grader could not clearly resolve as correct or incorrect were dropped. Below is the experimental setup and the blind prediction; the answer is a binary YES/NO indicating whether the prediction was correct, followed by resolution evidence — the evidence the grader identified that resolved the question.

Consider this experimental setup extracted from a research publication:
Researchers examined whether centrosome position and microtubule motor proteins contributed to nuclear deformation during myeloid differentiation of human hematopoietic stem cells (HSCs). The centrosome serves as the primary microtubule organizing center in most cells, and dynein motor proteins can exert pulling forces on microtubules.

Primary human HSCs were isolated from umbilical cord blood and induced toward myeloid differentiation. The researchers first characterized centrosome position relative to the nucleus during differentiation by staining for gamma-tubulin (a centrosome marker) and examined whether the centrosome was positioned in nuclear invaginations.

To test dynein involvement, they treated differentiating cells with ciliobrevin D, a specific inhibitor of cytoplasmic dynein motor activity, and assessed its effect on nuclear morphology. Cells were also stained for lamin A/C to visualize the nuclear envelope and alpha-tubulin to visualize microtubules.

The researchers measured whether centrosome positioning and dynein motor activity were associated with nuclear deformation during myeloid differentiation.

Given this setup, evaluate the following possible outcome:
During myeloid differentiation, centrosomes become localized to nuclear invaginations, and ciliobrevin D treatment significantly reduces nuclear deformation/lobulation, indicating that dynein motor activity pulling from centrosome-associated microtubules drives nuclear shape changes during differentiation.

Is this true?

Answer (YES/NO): YES